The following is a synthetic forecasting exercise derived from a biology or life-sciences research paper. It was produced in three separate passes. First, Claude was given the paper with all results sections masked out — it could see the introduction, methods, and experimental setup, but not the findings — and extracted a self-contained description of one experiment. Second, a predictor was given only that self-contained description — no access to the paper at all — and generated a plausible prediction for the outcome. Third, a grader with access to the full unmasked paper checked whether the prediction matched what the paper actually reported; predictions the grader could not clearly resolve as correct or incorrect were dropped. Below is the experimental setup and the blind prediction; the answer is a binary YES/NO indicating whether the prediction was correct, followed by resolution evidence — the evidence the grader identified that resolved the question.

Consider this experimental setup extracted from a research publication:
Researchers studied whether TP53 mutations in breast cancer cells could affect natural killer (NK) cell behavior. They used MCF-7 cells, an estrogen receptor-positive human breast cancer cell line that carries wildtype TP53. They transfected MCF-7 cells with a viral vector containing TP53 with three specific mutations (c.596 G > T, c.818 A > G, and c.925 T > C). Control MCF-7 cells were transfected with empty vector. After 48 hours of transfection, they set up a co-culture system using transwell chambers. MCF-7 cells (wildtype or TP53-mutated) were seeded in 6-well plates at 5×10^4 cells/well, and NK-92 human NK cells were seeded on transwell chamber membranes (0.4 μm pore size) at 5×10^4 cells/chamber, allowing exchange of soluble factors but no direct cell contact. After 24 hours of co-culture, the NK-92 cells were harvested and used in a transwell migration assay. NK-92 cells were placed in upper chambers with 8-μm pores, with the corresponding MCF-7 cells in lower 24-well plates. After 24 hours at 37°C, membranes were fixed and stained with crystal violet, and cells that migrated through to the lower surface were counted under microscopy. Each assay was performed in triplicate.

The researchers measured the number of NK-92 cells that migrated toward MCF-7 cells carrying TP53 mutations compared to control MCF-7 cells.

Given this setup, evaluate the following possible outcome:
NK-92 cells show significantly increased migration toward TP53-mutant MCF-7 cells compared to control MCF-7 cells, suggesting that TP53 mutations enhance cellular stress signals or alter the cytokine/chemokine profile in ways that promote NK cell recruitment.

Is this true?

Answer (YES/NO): YES